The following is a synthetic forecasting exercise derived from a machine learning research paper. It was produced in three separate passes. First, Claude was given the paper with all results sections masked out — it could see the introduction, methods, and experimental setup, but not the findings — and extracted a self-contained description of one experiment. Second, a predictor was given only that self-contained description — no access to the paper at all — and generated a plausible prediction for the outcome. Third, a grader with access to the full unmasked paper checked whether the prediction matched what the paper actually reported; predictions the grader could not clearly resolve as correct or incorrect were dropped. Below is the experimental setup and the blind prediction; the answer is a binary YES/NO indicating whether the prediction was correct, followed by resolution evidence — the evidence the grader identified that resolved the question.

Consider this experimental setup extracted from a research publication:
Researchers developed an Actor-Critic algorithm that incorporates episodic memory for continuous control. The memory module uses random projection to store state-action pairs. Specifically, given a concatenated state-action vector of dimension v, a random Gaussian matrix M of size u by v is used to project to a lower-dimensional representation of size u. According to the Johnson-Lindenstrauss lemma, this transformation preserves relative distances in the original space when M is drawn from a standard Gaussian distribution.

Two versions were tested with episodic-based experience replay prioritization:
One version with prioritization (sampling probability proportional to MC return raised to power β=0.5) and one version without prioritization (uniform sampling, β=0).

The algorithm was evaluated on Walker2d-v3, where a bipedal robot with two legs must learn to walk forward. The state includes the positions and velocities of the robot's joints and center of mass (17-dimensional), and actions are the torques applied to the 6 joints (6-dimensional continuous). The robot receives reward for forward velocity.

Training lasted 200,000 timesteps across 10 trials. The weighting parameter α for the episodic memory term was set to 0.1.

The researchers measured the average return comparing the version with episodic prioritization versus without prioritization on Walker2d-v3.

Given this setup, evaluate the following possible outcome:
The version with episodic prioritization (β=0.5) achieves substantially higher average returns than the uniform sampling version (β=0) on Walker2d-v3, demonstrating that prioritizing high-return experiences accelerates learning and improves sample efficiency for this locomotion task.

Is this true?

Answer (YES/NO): NO